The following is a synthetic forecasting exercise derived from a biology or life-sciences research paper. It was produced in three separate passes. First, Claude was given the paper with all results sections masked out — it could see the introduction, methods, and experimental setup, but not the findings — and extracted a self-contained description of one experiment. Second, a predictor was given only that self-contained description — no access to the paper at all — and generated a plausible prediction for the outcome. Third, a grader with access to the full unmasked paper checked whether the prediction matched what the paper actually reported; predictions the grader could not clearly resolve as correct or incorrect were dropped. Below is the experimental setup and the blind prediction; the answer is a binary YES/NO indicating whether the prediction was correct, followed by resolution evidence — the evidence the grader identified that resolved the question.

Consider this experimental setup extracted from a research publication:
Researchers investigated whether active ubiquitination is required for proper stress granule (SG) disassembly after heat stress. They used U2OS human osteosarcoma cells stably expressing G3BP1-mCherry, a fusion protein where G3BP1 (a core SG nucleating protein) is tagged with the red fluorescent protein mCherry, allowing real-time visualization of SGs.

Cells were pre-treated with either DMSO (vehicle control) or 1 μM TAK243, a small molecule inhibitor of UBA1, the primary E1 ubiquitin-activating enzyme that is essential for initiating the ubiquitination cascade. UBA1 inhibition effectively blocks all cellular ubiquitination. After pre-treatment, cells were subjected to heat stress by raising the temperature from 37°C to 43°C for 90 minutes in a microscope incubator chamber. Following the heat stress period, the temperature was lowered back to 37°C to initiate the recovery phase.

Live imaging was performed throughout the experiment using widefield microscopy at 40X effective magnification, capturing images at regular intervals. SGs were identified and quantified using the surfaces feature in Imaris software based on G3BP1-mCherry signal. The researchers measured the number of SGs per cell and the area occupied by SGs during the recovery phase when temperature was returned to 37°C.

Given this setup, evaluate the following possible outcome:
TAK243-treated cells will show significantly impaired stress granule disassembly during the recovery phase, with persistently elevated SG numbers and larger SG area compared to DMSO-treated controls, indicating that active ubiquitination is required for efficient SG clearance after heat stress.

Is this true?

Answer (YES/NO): YES